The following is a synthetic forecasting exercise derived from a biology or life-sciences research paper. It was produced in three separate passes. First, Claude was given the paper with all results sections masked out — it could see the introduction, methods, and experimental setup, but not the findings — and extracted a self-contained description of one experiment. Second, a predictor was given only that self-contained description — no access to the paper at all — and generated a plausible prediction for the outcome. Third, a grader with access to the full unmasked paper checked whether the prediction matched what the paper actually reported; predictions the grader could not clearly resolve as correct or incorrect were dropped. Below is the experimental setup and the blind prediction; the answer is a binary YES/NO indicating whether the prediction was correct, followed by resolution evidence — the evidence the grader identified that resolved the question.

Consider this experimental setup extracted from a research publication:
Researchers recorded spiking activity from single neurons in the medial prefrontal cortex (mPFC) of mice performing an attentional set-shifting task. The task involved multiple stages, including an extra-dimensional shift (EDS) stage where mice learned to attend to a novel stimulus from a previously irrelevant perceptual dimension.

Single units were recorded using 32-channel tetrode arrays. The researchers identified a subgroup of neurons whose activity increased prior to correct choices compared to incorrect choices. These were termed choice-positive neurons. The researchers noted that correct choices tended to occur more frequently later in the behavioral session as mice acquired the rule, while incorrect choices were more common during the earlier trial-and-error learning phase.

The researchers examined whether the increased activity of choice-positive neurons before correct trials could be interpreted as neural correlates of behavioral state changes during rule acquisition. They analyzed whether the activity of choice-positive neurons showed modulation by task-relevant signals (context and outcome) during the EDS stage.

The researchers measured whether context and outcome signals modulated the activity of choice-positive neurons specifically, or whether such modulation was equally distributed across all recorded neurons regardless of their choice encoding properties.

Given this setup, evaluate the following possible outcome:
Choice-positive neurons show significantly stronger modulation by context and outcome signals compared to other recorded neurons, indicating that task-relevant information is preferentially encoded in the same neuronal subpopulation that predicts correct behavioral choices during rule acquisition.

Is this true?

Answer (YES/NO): YES